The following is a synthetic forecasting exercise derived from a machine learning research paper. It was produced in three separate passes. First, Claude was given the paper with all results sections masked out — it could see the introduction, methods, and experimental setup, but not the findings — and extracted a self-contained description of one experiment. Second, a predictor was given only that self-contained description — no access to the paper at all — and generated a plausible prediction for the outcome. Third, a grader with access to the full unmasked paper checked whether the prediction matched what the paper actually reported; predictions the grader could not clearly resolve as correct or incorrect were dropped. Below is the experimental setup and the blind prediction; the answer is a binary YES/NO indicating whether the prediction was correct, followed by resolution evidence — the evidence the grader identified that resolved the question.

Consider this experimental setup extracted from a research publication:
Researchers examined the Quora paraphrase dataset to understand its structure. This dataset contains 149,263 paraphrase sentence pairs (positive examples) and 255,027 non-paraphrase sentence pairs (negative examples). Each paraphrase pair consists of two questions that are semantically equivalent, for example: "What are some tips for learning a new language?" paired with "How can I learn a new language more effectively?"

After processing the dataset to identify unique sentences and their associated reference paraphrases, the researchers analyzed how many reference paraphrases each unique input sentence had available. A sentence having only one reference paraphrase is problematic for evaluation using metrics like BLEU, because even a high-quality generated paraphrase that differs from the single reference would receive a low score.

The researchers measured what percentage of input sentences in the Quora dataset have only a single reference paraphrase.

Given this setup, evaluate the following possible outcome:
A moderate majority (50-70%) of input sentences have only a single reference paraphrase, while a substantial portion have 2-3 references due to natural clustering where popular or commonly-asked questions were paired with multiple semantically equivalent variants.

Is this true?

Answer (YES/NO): YES